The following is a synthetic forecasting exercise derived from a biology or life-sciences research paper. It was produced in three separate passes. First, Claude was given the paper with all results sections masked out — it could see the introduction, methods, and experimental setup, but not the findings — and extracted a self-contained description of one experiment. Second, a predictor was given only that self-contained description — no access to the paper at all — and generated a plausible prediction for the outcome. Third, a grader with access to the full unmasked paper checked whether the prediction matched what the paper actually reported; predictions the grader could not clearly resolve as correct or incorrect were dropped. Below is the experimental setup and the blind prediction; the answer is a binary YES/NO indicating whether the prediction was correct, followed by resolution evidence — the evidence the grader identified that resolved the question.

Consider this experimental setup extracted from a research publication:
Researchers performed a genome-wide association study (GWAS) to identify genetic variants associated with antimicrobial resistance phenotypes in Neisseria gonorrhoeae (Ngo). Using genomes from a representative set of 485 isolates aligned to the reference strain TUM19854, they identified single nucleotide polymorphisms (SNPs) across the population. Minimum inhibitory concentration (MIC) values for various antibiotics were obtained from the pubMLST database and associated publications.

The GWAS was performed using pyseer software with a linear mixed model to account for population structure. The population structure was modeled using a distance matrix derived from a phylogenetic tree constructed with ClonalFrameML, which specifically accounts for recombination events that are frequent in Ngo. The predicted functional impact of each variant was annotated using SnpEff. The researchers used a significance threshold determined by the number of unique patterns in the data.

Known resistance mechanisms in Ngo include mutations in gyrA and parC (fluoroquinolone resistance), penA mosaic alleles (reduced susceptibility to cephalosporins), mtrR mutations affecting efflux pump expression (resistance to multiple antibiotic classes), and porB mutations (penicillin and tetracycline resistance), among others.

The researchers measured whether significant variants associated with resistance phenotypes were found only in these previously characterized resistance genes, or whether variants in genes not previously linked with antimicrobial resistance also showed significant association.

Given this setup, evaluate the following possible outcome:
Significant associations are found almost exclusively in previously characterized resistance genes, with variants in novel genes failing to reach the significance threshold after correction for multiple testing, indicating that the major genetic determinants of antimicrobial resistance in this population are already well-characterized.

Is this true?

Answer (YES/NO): NO